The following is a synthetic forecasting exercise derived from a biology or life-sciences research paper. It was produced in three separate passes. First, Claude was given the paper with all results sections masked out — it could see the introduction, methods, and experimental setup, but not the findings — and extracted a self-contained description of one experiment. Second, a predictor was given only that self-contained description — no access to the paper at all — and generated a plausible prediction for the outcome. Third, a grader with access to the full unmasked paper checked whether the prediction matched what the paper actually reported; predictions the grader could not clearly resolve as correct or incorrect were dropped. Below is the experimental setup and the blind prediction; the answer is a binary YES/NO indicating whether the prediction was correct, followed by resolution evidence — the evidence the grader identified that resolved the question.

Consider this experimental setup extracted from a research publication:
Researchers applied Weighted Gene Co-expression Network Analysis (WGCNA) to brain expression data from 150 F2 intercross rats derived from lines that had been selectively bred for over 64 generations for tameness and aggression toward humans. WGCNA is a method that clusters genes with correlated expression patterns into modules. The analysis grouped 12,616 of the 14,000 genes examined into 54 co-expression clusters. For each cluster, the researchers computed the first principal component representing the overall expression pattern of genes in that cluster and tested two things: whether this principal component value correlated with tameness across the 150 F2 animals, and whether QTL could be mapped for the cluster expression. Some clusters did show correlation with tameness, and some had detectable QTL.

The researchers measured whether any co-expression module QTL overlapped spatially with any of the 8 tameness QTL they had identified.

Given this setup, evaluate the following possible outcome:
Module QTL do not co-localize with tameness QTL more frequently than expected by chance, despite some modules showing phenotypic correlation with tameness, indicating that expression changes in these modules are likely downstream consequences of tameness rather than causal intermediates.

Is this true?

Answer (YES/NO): YES